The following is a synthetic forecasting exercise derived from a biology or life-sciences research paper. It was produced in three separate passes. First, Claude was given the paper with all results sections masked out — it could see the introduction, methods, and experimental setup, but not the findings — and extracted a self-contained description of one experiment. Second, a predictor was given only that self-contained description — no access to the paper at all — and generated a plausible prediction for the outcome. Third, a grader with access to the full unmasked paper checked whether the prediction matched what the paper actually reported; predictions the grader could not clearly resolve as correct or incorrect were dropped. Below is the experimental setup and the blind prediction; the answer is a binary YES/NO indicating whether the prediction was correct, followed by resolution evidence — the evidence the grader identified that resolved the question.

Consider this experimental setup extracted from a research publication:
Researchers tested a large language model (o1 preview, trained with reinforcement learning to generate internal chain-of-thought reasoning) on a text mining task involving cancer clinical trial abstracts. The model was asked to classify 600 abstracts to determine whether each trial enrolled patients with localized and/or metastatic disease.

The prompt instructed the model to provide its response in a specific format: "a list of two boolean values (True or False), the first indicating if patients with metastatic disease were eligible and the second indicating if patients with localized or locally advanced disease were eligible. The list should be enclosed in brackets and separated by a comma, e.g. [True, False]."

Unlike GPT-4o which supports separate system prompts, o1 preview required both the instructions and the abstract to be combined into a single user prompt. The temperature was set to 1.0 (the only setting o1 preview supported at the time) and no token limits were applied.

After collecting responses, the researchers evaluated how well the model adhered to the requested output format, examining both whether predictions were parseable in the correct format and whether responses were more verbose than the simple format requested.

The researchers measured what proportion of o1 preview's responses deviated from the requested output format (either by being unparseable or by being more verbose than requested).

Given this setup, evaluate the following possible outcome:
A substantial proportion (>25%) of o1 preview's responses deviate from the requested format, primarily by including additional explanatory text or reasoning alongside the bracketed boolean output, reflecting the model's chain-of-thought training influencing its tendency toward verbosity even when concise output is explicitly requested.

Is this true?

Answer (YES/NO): NO